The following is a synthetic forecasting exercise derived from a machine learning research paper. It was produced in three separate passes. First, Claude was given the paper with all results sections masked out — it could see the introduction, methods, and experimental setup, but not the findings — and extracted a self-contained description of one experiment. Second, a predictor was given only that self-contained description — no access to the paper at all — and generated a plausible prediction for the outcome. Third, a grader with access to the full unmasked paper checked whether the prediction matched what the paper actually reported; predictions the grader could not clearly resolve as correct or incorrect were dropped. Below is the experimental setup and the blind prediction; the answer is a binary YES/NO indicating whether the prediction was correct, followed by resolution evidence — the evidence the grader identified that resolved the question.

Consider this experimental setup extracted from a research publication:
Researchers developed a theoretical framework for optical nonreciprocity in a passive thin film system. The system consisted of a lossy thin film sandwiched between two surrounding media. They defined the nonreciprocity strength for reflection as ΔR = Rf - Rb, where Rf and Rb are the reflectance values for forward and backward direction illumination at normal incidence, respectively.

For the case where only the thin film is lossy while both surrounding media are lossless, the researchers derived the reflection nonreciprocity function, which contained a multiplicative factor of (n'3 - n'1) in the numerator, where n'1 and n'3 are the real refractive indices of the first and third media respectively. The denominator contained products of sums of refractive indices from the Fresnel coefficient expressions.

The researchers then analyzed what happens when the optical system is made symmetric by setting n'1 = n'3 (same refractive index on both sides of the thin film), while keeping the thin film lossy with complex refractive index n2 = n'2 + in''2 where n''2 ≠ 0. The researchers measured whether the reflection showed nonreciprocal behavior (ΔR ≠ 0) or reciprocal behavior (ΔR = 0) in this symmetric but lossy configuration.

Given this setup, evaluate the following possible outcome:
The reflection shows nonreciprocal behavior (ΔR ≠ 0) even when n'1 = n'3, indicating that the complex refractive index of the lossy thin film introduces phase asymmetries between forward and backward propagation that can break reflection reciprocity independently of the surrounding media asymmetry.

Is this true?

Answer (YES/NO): NO